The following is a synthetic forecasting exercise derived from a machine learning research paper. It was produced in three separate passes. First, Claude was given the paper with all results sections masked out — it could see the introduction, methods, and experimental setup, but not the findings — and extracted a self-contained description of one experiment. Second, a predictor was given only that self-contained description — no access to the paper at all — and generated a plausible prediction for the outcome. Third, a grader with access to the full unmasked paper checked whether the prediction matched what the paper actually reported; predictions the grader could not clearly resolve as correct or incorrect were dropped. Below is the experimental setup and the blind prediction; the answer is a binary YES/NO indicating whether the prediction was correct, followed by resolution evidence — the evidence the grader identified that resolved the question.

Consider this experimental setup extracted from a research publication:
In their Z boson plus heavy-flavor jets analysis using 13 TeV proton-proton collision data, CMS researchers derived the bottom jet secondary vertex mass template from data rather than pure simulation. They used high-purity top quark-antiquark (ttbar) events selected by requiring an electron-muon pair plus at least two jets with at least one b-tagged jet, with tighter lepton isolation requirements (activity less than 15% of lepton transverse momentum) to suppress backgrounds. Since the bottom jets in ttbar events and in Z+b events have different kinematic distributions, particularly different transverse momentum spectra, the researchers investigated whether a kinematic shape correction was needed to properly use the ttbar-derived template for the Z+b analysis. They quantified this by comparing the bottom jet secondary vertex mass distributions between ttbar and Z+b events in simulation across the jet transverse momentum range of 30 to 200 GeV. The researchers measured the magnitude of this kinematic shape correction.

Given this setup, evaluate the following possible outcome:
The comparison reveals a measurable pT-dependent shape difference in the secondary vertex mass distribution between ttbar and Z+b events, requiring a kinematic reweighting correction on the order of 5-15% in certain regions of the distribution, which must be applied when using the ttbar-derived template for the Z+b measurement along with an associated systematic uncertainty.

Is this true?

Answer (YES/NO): NO